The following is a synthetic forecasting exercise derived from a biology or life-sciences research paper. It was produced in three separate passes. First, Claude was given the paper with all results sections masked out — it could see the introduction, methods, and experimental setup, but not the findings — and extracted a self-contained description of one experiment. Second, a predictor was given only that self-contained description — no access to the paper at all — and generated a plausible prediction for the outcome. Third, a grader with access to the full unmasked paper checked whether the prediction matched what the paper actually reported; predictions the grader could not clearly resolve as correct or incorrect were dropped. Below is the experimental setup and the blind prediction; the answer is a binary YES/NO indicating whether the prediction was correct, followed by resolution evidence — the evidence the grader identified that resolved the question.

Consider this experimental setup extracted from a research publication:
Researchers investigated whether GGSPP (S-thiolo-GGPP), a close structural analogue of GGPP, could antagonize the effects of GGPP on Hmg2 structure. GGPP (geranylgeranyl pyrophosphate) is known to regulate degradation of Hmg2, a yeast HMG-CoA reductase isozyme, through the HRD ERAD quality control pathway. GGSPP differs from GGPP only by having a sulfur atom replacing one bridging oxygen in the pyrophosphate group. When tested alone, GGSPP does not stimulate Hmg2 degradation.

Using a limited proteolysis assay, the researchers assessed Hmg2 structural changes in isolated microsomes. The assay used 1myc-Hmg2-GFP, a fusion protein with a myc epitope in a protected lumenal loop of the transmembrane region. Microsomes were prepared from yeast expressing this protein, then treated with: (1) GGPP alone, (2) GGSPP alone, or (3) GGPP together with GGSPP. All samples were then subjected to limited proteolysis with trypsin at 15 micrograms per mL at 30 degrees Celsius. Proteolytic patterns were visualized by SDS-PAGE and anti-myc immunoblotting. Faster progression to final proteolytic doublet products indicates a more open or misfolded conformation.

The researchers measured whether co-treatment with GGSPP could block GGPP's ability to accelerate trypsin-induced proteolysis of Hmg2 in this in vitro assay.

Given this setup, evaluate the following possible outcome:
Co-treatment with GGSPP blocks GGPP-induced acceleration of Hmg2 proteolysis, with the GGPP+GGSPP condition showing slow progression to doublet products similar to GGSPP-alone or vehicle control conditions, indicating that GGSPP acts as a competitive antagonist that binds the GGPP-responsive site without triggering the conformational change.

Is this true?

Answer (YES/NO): YES